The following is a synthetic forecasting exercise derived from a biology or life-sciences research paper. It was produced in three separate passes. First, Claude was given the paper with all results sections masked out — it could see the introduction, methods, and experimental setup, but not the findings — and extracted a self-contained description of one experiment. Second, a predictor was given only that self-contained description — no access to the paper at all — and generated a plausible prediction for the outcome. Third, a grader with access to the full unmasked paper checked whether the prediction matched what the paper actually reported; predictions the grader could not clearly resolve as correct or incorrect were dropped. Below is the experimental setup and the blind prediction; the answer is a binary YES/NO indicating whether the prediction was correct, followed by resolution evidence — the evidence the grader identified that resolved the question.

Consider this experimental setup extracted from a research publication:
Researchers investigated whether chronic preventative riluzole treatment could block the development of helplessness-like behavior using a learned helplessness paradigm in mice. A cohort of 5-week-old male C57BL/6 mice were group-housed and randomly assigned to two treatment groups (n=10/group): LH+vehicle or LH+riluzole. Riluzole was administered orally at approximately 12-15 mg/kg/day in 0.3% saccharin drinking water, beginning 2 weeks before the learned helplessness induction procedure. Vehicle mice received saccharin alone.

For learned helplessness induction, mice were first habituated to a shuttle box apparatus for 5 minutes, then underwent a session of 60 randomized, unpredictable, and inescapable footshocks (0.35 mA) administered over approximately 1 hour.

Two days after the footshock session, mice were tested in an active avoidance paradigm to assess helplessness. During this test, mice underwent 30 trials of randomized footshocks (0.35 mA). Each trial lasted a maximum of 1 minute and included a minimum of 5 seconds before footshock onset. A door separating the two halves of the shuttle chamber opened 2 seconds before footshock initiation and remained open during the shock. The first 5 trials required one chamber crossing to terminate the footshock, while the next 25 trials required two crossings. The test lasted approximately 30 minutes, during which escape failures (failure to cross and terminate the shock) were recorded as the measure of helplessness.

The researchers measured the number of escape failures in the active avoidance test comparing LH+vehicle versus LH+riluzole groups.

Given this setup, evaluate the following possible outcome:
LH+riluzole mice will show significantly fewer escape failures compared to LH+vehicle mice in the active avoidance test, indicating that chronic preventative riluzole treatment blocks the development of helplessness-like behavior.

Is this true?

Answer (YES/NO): YES